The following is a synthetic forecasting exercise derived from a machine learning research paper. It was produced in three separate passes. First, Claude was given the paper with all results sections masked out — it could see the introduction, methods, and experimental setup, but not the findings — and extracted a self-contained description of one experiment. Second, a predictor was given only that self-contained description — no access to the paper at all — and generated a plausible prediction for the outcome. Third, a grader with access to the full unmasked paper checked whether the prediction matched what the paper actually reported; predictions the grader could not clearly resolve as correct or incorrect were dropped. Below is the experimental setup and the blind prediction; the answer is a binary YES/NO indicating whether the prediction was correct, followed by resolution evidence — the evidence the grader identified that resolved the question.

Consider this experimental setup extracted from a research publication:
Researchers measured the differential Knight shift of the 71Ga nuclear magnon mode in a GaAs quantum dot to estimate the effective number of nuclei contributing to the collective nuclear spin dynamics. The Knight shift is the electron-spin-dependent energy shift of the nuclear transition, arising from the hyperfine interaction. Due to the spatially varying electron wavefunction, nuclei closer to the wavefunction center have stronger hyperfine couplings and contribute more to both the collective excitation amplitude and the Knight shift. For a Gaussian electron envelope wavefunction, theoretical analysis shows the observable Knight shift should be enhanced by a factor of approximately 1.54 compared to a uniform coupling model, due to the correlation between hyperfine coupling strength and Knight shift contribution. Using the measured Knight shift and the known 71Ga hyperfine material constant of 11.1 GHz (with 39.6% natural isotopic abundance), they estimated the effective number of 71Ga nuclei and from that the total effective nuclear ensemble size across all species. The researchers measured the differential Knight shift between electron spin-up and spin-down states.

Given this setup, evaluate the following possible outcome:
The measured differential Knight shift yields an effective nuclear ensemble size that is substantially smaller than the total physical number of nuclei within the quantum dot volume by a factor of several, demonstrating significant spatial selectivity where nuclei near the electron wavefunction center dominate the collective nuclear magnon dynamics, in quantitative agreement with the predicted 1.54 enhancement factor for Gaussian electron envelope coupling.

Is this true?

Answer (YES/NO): NO